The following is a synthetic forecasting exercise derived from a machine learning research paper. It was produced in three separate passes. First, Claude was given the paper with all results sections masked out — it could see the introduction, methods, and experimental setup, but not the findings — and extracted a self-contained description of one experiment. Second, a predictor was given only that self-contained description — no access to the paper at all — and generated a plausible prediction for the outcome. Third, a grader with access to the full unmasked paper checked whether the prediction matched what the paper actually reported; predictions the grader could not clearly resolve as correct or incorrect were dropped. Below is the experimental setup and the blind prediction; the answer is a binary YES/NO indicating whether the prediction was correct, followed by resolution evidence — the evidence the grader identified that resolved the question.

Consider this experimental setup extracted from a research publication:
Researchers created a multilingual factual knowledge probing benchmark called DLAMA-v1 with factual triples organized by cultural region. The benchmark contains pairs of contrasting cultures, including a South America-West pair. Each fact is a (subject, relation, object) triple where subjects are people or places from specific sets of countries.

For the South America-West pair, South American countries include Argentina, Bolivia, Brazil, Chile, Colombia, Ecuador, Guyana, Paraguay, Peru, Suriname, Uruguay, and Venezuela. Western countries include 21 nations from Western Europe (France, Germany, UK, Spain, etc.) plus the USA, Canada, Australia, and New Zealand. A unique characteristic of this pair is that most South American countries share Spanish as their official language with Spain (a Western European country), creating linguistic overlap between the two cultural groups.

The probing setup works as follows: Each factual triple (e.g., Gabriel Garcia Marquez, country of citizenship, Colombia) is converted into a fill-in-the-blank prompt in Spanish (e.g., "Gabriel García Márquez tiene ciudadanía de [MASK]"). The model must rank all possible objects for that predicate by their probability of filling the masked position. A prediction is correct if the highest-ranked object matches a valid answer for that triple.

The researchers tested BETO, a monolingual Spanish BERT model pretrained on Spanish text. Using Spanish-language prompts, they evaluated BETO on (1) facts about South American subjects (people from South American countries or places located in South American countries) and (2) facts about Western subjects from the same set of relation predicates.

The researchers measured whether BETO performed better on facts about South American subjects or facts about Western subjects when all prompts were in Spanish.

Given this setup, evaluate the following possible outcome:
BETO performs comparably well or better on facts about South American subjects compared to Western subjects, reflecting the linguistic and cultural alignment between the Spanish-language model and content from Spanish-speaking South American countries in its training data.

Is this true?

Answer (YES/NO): NO